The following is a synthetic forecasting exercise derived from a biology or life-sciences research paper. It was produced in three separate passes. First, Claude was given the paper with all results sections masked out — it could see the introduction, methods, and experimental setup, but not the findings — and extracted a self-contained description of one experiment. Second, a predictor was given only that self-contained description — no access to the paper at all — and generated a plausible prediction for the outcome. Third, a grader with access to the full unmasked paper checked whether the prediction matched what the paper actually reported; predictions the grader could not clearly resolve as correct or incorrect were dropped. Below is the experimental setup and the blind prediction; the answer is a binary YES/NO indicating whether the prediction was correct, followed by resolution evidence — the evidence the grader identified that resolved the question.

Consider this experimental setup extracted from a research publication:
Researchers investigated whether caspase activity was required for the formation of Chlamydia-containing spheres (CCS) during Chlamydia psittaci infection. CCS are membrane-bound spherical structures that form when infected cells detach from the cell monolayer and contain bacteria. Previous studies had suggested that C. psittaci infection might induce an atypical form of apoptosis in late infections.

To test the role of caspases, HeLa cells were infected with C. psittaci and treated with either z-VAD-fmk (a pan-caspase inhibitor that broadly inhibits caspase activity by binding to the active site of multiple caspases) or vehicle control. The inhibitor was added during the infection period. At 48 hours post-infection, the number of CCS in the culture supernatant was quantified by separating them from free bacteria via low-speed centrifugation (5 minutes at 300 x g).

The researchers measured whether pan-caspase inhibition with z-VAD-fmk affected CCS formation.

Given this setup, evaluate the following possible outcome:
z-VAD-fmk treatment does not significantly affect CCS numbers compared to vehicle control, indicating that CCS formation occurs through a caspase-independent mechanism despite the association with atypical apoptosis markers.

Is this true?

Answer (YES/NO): YES